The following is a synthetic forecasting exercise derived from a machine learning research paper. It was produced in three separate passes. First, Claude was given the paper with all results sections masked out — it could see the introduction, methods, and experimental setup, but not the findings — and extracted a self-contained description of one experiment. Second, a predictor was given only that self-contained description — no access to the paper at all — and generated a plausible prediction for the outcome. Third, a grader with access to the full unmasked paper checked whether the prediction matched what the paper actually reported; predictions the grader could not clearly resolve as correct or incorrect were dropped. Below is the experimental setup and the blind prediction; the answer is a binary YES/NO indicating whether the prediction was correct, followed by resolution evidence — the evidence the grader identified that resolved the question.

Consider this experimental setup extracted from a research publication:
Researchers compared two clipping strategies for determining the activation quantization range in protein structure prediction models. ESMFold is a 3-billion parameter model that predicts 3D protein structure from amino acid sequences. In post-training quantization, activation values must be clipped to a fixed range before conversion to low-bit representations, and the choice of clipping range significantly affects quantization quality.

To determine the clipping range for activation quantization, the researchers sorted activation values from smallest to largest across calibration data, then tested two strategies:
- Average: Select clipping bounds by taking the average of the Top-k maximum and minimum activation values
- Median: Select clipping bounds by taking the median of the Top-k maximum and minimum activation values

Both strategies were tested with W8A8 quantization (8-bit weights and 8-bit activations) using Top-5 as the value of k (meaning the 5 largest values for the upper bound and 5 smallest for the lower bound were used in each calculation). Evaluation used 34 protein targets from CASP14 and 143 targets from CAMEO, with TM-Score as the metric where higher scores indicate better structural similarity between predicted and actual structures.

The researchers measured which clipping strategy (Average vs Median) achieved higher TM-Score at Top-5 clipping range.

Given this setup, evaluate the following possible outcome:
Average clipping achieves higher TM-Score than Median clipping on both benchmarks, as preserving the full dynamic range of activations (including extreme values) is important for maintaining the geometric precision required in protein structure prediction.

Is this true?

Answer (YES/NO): NO